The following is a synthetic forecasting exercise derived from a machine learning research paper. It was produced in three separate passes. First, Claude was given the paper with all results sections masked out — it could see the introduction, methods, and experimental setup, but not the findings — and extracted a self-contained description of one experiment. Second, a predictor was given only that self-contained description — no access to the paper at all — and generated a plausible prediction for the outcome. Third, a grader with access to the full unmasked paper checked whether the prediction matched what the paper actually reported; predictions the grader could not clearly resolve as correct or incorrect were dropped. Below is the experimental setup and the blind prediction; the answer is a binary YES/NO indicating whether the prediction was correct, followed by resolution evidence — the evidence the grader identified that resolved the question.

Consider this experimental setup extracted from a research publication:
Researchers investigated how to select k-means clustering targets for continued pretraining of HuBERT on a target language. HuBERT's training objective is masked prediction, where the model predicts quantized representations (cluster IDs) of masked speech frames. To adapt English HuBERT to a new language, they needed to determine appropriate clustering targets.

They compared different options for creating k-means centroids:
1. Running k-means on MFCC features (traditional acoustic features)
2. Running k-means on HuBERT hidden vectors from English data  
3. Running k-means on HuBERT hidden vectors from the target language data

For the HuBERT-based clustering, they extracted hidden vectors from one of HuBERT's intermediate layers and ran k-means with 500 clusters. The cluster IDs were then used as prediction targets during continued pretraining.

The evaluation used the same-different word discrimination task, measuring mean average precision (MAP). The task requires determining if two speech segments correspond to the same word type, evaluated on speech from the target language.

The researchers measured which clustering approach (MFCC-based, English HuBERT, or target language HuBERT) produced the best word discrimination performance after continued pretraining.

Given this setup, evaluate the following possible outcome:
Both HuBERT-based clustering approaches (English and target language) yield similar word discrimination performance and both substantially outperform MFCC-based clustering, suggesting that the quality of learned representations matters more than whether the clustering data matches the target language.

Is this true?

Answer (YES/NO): NO